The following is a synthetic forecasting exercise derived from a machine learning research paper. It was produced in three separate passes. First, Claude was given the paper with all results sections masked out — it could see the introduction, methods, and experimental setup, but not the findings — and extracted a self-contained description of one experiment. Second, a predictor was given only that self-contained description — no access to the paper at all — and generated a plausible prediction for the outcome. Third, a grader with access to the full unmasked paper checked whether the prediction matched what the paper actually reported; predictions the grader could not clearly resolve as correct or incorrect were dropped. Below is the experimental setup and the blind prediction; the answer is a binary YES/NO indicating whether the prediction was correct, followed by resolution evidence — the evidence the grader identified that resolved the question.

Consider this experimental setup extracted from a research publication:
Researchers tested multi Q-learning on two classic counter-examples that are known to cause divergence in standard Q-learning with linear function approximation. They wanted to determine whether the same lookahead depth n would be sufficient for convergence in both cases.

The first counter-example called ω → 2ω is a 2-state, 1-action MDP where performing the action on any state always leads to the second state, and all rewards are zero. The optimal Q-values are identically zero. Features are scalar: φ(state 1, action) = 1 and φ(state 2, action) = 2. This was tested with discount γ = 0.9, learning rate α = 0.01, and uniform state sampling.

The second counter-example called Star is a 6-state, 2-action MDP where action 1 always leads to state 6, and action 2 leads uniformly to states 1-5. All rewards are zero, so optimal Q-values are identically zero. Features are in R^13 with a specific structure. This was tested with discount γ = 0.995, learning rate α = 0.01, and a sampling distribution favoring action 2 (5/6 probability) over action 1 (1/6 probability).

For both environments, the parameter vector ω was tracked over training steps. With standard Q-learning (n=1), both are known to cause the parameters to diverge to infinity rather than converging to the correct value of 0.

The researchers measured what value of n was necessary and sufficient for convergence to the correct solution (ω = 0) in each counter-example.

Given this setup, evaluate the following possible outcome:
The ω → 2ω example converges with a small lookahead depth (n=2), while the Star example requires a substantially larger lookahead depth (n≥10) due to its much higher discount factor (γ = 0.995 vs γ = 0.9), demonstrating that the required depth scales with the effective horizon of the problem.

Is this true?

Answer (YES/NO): NO